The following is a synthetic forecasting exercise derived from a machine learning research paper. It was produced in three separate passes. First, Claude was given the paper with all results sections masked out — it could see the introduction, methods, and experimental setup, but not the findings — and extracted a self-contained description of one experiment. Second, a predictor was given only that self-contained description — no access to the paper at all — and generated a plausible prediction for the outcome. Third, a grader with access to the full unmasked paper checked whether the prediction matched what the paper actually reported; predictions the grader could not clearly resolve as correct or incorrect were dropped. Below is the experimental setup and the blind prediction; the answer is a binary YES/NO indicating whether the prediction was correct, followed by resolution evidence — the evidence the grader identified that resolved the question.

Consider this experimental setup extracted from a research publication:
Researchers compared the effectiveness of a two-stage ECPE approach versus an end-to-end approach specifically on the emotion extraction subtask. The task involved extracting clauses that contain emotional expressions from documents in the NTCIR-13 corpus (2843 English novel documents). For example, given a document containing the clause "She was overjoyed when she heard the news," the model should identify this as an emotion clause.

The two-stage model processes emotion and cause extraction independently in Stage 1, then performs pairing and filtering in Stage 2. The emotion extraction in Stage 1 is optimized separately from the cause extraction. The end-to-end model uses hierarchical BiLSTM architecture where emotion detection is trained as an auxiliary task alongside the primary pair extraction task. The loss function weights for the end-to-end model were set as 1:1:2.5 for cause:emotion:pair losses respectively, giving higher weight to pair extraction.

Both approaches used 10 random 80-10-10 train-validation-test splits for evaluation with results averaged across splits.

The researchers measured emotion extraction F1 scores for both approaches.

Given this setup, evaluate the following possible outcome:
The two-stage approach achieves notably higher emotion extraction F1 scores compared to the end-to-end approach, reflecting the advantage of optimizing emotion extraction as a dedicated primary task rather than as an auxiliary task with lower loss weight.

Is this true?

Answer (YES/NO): NO